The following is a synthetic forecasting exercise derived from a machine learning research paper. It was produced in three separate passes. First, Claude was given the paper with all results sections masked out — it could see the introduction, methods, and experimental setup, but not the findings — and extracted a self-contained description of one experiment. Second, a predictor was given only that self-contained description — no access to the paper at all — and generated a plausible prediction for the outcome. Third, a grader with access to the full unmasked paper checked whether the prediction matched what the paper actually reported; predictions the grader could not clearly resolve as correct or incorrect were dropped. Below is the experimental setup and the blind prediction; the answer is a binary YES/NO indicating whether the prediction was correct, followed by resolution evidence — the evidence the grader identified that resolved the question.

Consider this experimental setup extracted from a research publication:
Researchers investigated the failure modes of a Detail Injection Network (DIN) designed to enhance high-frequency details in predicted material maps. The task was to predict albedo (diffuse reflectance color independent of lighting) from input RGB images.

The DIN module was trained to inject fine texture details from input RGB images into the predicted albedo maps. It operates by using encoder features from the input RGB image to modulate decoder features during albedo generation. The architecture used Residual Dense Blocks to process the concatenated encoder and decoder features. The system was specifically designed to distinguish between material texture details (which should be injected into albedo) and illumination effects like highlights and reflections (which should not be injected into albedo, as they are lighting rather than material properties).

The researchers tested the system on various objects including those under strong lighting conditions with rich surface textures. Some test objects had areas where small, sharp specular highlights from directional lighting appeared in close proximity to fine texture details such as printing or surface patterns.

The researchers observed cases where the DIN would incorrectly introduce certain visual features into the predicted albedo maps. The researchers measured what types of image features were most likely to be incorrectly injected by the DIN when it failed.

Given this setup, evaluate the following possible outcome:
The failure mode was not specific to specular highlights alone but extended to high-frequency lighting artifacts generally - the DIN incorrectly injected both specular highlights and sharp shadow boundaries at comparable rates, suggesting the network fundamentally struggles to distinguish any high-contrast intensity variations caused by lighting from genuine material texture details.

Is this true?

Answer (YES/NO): NO